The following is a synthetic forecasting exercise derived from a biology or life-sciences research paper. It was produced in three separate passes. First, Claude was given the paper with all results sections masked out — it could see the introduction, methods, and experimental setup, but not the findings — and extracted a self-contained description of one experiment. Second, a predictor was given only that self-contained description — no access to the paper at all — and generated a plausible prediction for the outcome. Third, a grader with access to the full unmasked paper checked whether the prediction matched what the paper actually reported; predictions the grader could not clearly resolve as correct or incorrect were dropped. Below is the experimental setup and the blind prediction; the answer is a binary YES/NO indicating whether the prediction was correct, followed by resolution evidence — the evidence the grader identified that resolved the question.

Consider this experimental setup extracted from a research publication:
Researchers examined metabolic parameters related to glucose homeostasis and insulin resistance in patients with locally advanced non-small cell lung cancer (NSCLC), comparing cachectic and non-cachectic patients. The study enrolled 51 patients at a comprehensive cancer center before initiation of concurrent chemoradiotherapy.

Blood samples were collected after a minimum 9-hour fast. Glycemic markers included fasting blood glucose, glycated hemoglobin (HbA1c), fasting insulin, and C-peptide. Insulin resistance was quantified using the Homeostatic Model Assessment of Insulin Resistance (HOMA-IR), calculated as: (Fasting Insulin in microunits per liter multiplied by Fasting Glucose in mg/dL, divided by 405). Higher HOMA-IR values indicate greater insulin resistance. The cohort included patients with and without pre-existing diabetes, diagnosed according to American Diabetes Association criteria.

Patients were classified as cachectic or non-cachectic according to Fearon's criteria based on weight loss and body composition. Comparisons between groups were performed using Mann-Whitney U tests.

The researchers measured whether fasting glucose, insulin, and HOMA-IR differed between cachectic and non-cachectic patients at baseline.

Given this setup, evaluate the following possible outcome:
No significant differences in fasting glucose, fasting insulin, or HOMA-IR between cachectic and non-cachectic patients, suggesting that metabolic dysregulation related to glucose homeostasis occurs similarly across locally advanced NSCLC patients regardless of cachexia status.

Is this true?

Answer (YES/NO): NO